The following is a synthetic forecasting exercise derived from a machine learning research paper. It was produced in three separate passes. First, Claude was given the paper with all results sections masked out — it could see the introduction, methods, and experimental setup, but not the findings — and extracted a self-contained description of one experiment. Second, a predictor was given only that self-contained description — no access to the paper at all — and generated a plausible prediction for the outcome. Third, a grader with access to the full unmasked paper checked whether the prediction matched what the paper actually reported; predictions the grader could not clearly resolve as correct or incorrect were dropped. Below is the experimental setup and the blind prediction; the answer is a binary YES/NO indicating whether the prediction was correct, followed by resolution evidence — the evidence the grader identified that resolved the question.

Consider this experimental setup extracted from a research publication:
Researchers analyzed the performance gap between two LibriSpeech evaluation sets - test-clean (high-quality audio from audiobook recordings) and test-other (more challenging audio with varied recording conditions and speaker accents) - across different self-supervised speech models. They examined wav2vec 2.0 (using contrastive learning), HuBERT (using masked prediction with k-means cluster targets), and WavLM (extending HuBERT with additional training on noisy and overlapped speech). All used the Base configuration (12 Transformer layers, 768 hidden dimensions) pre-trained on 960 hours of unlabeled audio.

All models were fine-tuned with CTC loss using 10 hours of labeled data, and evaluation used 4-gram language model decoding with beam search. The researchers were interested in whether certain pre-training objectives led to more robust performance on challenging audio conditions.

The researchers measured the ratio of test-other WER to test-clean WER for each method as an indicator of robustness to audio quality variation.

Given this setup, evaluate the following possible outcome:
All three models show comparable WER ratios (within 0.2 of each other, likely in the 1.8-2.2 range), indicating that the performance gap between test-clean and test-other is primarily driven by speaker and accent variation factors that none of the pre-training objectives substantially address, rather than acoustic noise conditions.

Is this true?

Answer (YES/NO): NO